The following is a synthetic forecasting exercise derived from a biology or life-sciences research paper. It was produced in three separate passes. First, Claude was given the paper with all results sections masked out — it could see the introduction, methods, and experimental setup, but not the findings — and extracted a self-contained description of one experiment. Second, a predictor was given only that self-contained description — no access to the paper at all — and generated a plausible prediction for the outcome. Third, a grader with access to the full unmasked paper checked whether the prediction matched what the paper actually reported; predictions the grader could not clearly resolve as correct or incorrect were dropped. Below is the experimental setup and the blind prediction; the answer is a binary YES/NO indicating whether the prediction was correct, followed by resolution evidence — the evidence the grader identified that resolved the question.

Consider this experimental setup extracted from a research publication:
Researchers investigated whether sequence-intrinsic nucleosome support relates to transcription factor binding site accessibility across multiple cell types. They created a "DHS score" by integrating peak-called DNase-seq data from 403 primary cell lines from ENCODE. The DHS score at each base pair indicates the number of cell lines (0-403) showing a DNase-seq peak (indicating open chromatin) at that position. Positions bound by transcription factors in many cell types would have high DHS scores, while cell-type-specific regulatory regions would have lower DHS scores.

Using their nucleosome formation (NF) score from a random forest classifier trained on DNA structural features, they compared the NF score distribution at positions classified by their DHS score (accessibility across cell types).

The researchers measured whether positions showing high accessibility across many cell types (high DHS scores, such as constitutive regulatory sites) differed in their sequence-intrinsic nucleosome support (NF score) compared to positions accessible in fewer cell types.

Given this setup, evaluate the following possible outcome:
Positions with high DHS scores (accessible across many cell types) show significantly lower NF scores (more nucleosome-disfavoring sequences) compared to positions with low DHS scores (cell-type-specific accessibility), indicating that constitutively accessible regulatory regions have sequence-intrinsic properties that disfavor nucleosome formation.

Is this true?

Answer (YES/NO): NO